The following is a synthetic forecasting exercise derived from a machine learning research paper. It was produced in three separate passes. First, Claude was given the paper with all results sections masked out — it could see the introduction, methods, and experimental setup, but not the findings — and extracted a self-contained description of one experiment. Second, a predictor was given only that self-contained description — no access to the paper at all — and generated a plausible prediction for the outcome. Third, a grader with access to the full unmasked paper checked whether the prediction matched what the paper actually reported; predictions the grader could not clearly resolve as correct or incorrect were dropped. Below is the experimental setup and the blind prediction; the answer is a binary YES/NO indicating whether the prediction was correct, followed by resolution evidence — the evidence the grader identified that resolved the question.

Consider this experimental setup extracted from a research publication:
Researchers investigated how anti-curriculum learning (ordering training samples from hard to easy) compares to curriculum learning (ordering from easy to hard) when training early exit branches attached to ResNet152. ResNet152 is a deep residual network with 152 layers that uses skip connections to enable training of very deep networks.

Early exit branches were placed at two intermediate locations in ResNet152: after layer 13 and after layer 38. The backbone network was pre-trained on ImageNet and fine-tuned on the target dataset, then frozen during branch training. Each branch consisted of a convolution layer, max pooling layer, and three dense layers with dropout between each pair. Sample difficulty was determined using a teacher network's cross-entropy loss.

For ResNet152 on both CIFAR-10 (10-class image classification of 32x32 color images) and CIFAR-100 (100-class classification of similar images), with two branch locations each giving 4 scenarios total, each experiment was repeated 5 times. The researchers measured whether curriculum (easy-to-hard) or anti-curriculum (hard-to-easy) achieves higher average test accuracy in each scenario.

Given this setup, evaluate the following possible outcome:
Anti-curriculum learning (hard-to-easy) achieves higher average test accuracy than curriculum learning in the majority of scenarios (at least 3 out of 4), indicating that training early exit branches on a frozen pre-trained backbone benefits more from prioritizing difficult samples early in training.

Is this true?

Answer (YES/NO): NO